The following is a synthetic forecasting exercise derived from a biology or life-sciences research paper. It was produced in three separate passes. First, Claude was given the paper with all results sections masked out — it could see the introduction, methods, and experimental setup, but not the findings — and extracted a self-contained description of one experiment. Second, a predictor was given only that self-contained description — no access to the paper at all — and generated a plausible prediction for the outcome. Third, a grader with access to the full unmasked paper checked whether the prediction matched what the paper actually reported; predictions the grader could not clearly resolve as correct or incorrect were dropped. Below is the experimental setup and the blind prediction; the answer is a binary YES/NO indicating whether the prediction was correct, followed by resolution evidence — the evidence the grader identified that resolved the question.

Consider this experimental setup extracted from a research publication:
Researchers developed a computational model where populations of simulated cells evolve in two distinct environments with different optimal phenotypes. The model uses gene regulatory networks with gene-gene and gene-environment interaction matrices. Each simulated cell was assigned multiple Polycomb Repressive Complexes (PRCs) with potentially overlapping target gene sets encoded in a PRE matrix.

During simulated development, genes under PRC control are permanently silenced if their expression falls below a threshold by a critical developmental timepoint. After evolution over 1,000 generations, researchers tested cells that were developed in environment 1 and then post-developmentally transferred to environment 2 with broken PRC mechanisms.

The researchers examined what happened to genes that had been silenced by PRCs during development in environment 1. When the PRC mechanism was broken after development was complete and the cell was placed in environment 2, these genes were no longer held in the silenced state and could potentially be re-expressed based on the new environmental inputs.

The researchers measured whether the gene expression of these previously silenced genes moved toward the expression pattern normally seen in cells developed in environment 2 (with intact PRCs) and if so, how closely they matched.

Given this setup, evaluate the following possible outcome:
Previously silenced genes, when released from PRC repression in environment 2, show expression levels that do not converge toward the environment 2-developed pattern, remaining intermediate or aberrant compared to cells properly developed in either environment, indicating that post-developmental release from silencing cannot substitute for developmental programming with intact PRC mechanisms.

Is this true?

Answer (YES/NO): NO